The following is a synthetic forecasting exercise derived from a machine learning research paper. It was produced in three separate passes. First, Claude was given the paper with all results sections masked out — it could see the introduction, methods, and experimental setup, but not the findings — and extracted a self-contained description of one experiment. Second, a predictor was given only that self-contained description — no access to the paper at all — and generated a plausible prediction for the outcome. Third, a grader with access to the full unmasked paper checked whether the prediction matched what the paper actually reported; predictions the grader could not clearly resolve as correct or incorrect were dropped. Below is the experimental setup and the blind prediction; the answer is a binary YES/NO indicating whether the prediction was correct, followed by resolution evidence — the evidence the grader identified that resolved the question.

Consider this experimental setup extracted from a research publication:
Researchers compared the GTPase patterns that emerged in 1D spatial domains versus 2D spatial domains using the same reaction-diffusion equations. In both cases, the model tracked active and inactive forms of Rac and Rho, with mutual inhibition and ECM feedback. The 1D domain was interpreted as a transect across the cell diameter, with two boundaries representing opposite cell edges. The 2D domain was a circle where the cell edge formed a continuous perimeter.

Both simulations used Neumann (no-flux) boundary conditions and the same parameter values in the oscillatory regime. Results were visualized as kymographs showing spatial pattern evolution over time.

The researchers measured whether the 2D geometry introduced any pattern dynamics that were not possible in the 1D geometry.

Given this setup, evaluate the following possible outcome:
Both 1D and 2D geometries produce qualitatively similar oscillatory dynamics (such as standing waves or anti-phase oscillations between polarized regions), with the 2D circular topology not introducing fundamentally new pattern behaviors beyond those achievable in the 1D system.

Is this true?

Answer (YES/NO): NO